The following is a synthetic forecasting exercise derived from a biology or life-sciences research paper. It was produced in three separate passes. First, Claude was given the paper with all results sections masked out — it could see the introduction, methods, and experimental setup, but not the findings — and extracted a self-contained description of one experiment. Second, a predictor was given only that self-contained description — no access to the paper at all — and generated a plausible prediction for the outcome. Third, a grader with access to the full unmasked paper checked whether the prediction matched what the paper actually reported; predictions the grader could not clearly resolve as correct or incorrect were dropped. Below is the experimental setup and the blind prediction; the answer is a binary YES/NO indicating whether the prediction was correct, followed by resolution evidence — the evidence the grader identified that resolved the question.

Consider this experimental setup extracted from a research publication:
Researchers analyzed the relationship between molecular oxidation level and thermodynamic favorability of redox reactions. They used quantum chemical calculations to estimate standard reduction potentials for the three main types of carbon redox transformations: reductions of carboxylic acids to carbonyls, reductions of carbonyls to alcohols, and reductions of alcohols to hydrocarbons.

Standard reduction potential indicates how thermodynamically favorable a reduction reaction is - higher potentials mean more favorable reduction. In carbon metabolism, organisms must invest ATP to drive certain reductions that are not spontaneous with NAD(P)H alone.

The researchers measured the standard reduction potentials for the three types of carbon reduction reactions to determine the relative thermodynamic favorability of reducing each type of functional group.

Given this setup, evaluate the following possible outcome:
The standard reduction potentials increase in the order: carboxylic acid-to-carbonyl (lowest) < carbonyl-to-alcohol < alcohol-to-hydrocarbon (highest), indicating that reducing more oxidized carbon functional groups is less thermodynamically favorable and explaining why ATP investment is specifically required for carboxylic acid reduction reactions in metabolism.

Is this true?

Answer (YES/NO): YES